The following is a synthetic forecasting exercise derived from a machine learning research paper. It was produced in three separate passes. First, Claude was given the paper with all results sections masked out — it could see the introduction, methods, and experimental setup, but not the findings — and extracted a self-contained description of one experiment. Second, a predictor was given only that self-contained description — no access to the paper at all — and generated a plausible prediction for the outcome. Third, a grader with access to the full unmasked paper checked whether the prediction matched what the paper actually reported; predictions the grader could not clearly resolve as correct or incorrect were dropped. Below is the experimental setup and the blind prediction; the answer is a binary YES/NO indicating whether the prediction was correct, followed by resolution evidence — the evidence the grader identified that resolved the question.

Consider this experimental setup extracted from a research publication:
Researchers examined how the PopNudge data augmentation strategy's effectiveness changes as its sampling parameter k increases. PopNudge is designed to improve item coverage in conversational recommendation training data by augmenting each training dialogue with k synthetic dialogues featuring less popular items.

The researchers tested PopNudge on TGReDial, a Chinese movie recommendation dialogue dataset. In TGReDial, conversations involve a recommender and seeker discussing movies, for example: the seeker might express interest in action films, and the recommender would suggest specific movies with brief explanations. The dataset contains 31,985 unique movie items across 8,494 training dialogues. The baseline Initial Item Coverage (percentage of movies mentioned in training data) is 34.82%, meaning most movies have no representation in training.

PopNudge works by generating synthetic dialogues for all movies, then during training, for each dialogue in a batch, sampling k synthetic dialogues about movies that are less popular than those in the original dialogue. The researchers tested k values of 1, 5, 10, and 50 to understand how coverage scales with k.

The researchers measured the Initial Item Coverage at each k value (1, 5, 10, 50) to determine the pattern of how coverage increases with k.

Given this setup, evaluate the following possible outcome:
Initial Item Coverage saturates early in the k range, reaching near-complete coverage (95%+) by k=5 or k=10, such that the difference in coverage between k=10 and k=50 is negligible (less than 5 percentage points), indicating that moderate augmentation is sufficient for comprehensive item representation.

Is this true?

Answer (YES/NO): YES